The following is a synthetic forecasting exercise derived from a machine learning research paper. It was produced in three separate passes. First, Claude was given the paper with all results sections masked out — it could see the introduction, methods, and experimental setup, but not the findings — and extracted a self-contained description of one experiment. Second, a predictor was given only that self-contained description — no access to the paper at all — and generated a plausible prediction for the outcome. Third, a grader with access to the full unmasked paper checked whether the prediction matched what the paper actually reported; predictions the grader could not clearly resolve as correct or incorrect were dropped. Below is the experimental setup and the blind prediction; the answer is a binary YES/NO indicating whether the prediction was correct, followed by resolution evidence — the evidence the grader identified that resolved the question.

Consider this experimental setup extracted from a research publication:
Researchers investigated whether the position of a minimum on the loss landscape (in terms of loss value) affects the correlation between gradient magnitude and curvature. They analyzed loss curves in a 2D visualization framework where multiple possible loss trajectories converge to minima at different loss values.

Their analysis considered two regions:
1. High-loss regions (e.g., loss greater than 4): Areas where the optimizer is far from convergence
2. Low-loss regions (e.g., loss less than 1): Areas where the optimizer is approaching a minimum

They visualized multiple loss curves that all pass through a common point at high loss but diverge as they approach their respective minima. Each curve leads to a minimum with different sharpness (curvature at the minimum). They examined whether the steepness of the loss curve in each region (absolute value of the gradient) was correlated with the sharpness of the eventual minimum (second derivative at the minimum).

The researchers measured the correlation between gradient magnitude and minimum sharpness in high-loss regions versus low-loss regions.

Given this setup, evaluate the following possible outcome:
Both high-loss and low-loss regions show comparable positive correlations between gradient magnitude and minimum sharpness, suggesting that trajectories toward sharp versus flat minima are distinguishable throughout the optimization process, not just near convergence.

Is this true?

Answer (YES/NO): NO